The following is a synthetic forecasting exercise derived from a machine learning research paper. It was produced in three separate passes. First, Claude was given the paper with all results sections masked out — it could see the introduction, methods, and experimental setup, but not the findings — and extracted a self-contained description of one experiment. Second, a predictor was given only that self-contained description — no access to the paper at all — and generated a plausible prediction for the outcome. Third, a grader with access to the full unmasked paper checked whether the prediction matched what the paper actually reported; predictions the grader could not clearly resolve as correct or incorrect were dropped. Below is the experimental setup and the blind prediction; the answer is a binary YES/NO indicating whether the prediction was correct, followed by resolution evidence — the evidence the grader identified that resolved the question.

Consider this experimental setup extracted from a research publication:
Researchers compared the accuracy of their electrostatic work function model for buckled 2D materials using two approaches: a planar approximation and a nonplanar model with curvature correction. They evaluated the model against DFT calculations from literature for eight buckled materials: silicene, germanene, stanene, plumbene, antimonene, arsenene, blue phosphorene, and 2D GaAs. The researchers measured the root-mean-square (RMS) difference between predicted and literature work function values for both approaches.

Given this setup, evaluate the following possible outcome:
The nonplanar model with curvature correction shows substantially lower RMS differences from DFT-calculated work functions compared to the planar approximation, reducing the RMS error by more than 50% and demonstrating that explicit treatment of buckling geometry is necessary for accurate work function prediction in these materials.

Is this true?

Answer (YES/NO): NO